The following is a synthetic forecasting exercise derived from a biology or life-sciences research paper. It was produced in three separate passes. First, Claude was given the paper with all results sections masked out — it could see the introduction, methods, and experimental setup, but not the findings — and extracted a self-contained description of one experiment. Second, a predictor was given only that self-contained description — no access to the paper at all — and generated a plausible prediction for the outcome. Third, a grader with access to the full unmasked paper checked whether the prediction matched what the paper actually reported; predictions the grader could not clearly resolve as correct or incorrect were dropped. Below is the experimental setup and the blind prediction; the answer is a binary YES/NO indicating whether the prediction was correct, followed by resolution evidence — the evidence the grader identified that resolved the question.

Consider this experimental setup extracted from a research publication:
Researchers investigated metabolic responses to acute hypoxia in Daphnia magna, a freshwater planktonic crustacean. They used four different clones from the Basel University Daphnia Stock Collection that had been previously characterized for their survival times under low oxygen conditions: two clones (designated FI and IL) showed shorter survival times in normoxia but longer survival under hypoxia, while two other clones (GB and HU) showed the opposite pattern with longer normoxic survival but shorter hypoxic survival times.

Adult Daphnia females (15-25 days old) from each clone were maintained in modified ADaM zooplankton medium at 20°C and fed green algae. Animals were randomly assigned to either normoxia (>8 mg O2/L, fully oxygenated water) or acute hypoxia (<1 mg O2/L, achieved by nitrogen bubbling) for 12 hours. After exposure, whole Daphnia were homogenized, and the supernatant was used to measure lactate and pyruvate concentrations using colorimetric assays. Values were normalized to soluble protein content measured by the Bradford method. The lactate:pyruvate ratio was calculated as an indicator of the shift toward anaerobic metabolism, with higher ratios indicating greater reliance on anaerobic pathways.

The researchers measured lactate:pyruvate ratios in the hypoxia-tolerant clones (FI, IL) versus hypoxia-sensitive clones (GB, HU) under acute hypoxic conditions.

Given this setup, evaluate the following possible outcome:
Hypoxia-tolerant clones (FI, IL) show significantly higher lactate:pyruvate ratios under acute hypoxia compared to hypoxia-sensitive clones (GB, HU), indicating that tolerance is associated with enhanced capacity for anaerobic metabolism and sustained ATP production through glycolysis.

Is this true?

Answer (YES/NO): NO